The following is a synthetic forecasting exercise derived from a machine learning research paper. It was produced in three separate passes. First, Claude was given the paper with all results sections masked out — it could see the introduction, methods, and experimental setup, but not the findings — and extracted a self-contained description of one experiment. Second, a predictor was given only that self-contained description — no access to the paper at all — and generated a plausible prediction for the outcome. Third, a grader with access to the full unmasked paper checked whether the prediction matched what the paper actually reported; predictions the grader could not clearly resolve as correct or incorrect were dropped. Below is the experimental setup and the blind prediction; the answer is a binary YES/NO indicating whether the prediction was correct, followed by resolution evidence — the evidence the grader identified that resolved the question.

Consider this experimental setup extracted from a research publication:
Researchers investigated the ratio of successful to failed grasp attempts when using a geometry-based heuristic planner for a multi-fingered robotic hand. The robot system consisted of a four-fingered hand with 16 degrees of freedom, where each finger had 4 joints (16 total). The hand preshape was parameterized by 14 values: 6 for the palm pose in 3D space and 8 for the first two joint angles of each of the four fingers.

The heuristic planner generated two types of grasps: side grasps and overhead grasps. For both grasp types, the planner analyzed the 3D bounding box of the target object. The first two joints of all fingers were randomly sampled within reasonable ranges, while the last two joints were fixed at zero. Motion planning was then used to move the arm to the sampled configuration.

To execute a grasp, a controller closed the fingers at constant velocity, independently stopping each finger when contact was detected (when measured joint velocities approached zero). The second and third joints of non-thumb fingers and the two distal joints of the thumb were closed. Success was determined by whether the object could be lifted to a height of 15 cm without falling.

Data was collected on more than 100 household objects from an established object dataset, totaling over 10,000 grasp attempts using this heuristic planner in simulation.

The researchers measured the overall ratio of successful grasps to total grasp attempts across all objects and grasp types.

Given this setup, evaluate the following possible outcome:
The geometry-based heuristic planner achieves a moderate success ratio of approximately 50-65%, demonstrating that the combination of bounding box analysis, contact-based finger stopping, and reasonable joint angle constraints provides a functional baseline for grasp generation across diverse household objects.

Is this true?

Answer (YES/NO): NO